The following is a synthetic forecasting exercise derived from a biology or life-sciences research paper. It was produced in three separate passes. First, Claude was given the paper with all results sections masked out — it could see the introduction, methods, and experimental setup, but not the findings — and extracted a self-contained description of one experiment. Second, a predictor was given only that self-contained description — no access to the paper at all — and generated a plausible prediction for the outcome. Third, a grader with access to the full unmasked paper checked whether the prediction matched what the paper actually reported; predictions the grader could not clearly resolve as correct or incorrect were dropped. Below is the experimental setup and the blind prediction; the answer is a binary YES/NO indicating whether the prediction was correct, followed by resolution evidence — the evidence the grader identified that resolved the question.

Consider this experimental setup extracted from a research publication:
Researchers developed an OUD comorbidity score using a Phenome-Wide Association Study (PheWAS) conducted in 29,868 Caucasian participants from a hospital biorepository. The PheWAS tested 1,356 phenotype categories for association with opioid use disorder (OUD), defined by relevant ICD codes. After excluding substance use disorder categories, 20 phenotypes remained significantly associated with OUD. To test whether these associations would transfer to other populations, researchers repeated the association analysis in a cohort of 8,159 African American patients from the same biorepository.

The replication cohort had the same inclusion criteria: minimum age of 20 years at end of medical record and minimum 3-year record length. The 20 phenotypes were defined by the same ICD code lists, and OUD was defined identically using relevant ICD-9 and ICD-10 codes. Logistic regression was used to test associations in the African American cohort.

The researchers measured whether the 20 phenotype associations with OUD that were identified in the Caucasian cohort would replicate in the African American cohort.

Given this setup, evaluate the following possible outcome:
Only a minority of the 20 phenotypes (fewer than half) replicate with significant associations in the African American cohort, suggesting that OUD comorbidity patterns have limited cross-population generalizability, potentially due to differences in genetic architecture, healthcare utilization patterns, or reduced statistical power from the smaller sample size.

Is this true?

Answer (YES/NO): NO